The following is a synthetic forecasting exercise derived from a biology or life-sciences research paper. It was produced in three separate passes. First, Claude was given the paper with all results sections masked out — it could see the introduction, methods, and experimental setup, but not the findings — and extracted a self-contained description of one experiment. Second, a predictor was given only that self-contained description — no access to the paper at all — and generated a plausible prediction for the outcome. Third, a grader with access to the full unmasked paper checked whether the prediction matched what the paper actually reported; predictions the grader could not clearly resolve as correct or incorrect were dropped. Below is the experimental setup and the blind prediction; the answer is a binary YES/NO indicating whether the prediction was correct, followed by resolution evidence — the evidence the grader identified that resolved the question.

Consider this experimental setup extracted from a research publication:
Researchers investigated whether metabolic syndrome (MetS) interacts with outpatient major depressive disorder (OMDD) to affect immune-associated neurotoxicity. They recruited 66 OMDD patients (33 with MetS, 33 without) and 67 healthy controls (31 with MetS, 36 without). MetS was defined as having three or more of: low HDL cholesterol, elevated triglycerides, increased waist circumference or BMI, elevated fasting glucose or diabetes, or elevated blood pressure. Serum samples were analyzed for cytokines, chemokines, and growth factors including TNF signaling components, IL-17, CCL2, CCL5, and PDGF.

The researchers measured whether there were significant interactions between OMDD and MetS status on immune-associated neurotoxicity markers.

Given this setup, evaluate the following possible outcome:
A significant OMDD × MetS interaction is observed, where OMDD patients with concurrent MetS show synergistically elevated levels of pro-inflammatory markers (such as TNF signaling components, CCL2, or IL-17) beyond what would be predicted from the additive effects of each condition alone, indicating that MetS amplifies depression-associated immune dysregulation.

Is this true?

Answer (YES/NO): YES